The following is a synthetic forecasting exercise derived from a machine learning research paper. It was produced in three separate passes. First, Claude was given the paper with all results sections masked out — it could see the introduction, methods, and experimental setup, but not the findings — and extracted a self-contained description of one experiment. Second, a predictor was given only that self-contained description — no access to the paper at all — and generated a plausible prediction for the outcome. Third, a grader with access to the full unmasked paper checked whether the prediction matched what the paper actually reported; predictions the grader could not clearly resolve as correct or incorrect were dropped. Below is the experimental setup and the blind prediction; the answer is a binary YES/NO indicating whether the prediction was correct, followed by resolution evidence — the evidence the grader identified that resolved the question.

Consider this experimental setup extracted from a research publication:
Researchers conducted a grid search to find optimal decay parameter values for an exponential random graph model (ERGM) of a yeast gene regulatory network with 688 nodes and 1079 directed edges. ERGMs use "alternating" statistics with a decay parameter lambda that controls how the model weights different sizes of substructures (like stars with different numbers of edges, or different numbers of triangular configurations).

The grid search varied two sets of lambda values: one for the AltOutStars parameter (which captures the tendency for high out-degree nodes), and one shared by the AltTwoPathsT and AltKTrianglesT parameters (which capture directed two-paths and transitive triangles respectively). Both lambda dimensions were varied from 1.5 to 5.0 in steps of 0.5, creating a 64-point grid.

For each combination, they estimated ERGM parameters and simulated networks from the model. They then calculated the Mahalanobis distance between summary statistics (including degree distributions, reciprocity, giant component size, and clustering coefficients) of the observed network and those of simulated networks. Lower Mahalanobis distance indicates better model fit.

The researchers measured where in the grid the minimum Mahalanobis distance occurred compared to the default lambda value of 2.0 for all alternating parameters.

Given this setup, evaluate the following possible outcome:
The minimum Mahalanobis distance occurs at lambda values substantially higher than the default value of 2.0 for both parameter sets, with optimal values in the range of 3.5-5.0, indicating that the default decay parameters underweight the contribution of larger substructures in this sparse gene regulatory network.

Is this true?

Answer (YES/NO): NO